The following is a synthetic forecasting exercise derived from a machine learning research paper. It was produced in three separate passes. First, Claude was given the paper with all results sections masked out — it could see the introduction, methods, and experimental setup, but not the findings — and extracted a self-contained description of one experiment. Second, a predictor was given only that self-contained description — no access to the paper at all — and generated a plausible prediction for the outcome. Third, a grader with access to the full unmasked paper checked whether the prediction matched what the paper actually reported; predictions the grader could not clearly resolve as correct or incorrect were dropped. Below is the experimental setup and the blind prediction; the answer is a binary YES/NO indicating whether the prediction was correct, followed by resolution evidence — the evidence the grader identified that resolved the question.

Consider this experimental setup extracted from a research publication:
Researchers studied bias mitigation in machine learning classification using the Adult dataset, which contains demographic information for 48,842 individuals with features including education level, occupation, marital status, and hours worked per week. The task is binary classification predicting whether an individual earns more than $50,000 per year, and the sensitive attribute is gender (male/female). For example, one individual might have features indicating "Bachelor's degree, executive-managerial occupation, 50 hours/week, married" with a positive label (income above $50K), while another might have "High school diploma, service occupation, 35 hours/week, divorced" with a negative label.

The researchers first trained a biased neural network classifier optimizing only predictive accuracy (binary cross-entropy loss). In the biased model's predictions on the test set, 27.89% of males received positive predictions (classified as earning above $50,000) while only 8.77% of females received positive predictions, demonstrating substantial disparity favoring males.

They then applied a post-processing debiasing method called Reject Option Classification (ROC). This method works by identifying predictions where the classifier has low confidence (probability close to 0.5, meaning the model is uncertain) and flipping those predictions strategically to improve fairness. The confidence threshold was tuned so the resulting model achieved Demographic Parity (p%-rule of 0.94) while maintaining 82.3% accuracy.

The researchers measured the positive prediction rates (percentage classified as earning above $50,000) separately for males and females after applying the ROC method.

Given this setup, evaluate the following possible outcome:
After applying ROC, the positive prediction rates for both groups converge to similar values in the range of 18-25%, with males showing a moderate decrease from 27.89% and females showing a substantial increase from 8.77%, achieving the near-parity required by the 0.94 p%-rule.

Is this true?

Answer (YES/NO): NO